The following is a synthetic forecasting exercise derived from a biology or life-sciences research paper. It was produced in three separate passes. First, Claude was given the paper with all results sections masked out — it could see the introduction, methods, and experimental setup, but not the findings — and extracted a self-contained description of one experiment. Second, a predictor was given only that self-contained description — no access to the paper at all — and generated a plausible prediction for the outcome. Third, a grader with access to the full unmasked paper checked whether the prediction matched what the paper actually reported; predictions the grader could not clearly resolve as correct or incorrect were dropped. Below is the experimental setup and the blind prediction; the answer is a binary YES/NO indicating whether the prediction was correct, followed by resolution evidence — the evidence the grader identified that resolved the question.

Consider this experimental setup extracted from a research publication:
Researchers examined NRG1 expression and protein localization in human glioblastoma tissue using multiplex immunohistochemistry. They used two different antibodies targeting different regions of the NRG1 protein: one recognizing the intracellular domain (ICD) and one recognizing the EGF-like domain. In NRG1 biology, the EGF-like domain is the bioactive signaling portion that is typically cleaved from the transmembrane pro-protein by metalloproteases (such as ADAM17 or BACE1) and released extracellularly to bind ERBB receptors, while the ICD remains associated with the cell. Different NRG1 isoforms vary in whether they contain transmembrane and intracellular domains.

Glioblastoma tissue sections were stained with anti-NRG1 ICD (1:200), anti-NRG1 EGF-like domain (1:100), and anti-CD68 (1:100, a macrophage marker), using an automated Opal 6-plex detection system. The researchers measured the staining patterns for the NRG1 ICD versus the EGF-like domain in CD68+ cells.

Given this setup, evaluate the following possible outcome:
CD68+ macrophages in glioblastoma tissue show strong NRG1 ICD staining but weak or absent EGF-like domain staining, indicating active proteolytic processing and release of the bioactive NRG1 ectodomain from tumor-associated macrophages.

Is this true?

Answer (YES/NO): NO